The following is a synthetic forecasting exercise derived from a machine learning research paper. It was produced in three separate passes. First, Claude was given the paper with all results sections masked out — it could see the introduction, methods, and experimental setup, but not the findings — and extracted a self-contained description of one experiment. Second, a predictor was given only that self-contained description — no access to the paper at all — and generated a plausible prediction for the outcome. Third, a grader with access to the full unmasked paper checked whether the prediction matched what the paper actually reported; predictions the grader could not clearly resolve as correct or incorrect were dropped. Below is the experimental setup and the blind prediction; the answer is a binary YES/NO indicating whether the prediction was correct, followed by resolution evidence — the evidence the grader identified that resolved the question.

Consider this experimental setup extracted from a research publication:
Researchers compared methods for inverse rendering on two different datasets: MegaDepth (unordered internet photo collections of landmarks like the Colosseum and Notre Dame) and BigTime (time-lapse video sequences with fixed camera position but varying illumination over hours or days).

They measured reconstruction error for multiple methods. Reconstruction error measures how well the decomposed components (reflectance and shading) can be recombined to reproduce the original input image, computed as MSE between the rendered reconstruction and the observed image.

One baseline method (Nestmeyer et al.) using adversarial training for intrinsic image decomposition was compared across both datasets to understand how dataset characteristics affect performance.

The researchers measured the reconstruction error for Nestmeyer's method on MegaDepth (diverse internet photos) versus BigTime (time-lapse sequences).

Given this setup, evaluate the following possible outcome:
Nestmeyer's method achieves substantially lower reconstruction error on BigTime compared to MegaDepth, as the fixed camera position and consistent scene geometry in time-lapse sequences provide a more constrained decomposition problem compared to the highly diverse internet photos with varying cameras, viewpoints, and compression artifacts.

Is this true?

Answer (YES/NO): YES